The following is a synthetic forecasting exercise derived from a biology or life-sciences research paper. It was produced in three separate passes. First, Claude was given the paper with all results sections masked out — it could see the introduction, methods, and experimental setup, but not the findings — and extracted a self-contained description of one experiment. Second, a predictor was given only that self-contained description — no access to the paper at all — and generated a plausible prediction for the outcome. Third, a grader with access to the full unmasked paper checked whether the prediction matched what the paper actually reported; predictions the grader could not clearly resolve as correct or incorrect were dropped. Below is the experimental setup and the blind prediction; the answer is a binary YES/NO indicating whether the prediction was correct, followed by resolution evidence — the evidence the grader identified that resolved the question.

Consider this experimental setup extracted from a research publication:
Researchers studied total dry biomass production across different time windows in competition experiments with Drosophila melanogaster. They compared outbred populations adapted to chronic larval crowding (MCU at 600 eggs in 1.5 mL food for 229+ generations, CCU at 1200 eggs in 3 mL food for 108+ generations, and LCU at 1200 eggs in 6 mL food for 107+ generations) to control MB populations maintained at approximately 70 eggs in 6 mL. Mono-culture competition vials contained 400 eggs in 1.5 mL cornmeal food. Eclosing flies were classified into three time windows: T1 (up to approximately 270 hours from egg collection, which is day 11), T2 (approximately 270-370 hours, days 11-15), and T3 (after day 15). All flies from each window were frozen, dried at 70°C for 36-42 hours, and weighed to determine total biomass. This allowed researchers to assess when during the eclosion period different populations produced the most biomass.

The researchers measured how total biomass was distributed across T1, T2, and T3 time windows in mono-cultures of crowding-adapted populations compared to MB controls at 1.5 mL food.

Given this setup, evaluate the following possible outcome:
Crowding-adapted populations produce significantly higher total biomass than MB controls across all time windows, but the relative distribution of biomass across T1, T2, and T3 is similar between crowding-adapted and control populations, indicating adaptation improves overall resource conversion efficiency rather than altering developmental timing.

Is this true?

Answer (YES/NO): NO